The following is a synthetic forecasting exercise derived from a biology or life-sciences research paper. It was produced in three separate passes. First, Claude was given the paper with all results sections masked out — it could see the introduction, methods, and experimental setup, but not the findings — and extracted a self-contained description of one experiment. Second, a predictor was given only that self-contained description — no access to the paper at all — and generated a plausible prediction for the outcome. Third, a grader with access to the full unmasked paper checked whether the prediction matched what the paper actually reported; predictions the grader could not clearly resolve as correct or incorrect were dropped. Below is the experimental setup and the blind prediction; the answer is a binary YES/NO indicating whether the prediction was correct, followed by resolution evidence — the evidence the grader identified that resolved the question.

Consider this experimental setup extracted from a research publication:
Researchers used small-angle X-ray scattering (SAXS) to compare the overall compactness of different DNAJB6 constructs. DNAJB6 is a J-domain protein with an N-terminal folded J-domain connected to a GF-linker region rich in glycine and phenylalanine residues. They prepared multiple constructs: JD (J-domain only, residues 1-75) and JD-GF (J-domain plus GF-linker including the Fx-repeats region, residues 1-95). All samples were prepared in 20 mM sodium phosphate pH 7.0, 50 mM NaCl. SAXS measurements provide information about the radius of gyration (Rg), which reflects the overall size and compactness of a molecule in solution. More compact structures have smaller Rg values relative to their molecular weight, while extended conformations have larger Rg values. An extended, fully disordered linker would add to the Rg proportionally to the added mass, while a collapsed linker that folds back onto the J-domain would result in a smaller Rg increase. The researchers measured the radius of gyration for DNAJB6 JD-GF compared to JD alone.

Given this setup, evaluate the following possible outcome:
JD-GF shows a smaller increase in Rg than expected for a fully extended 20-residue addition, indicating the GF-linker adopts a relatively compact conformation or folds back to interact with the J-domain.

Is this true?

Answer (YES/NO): YES